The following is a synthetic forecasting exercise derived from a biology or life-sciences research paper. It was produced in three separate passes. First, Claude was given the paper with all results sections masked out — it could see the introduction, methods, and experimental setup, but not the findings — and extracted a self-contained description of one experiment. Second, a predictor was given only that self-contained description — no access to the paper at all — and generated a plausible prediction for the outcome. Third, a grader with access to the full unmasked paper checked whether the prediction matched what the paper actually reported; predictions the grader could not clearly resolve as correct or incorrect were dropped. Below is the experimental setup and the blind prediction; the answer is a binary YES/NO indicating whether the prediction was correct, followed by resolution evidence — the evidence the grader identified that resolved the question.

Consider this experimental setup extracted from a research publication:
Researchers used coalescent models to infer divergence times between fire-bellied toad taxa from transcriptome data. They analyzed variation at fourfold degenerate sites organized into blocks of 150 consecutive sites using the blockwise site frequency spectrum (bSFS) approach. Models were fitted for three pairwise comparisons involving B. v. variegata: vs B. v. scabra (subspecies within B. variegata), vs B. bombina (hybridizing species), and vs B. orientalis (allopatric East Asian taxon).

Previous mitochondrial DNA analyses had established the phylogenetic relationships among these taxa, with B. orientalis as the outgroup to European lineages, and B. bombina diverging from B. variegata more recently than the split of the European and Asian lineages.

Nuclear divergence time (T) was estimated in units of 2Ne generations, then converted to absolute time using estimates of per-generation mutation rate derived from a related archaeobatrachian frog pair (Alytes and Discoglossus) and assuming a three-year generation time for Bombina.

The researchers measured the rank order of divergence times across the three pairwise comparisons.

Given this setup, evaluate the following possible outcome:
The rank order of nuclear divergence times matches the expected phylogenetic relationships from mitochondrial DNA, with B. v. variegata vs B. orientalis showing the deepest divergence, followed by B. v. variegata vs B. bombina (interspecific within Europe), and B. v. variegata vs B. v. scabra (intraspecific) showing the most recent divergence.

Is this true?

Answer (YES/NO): YES